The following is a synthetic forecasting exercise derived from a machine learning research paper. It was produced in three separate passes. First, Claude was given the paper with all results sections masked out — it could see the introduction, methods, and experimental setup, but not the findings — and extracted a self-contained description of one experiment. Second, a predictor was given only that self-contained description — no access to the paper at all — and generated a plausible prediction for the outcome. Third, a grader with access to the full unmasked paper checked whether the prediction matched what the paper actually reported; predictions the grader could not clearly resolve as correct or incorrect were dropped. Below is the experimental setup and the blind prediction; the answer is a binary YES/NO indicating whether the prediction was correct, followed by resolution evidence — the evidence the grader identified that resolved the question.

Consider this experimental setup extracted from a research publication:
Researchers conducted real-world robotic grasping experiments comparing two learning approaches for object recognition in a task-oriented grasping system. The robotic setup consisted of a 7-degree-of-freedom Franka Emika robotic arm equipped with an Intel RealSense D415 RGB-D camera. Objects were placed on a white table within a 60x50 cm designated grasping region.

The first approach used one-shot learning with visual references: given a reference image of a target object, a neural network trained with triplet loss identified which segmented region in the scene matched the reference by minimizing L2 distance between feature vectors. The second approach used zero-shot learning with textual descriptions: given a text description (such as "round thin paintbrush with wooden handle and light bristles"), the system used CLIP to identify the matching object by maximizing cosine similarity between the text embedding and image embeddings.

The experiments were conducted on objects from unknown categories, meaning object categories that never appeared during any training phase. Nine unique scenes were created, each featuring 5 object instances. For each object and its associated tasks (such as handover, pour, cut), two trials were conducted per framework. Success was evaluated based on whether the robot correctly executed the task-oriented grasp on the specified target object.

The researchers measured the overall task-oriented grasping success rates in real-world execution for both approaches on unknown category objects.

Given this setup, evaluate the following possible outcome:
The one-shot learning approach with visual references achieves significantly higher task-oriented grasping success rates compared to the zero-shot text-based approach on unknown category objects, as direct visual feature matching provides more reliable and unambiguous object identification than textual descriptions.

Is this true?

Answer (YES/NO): YES